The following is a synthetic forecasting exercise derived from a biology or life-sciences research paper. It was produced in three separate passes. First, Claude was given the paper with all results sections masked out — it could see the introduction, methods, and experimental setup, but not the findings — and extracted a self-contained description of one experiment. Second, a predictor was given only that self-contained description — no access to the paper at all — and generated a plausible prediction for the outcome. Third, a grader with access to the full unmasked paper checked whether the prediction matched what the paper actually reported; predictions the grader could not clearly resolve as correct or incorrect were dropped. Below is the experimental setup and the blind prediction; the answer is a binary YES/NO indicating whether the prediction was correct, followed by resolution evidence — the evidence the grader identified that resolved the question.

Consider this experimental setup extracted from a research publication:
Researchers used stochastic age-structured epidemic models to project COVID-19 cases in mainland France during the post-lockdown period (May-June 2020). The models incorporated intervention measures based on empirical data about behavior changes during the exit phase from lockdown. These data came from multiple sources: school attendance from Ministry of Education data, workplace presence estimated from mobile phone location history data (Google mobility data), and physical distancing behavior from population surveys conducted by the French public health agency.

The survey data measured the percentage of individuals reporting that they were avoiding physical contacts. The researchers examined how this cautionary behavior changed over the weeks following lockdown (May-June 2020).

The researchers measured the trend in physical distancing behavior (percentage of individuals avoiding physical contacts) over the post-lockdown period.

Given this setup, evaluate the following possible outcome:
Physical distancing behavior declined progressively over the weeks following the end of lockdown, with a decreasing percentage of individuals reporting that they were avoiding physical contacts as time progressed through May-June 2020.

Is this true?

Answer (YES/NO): YES